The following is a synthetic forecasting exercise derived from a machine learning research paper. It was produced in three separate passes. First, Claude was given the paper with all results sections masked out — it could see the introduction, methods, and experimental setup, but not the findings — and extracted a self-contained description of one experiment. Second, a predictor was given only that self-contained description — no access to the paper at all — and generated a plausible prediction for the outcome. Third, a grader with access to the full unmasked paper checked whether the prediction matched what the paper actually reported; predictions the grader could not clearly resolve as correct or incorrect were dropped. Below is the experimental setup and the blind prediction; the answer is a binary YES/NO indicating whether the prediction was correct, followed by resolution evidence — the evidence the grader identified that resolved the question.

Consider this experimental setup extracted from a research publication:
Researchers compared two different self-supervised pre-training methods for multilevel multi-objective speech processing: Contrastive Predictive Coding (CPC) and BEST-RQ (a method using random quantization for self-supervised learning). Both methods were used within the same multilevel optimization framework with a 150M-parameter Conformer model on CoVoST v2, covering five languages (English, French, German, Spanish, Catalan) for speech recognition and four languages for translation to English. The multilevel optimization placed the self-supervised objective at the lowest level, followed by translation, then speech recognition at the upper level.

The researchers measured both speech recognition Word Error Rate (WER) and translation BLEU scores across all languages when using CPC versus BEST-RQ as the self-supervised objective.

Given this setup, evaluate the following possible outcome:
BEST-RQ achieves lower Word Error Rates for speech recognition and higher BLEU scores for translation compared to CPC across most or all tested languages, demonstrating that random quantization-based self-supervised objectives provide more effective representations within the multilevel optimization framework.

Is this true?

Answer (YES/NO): YES